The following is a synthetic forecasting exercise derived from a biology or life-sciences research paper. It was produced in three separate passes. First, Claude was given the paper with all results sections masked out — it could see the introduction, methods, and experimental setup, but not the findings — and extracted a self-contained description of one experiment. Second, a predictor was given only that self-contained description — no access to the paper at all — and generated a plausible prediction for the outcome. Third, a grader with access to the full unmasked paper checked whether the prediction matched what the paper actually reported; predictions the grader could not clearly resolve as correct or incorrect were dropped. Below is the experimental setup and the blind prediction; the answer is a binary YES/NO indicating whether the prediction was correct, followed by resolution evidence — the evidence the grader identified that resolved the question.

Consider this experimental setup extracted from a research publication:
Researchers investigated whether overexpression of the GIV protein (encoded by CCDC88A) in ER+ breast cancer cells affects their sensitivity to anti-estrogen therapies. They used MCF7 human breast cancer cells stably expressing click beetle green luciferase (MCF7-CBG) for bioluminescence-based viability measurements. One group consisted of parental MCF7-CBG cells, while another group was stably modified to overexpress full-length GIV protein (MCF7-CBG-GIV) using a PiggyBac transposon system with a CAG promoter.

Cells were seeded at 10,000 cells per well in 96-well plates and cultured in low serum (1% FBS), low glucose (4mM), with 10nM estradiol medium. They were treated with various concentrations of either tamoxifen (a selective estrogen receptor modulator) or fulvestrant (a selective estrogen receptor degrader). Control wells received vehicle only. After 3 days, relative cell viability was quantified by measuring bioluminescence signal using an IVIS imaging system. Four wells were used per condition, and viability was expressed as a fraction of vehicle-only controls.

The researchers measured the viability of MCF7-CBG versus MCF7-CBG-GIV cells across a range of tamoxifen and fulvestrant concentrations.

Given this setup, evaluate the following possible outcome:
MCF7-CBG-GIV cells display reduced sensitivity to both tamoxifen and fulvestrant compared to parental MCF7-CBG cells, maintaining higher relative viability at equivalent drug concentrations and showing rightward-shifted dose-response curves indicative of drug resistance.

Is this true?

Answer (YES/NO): YES